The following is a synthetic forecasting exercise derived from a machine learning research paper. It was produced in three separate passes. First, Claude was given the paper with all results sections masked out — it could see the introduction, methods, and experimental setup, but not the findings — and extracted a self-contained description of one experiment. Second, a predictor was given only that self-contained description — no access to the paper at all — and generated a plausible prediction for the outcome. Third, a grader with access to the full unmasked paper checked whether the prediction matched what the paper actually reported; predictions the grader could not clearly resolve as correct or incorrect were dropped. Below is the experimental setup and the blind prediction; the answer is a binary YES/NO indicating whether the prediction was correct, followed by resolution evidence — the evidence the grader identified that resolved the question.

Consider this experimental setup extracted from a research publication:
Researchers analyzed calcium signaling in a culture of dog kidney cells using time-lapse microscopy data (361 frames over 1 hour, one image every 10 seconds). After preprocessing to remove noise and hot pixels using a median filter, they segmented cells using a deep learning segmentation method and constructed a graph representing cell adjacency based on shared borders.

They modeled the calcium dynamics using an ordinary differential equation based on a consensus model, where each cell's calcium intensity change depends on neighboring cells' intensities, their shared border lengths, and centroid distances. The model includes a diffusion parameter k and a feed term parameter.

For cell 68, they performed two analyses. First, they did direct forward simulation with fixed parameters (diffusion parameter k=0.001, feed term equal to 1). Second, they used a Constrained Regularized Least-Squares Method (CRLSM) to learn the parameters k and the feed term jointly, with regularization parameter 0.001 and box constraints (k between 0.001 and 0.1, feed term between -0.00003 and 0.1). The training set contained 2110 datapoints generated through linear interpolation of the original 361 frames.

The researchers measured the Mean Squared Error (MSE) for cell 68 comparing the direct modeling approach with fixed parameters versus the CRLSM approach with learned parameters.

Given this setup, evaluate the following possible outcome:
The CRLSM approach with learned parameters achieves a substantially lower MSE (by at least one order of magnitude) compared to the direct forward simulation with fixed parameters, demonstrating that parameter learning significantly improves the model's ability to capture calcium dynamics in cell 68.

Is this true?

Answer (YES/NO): NO